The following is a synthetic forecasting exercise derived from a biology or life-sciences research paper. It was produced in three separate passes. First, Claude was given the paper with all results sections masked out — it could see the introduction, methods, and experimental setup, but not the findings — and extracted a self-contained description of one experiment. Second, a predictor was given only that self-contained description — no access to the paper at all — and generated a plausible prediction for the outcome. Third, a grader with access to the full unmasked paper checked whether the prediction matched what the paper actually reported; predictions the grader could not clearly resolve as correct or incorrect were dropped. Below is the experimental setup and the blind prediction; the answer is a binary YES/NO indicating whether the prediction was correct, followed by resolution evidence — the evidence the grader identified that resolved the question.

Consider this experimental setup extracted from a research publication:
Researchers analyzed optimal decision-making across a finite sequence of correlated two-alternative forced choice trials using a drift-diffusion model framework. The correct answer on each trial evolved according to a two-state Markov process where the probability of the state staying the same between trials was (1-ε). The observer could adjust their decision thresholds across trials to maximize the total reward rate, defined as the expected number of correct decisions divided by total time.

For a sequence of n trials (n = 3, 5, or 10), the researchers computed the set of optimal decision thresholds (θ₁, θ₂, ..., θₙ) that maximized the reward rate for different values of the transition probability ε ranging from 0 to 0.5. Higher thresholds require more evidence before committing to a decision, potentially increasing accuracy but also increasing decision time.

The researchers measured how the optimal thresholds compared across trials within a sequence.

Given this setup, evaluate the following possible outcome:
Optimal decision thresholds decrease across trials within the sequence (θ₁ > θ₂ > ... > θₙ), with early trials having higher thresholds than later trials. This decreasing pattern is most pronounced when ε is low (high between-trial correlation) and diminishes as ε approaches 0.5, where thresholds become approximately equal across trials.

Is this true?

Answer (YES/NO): NO